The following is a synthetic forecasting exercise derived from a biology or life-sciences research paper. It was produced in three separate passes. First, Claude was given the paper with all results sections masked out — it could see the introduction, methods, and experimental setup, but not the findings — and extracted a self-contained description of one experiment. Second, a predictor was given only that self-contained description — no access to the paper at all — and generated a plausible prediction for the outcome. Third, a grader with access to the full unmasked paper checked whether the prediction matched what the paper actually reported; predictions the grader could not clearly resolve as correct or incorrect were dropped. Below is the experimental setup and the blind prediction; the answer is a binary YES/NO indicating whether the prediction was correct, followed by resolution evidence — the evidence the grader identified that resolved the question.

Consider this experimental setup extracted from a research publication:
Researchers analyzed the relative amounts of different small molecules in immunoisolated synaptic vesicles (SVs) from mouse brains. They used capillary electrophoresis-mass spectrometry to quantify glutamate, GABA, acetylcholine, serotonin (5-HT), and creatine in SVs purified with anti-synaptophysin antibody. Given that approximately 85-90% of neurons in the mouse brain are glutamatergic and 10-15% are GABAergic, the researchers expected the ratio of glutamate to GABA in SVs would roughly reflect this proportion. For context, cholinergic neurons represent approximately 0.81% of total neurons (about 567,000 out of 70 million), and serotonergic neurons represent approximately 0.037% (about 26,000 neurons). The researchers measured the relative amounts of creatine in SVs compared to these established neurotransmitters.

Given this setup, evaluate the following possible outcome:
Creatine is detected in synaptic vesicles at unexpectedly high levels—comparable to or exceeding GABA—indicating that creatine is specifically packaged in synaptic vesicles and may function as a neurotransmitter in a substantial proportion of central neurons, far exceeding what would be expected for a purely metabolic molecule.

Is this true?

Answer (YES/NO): NO